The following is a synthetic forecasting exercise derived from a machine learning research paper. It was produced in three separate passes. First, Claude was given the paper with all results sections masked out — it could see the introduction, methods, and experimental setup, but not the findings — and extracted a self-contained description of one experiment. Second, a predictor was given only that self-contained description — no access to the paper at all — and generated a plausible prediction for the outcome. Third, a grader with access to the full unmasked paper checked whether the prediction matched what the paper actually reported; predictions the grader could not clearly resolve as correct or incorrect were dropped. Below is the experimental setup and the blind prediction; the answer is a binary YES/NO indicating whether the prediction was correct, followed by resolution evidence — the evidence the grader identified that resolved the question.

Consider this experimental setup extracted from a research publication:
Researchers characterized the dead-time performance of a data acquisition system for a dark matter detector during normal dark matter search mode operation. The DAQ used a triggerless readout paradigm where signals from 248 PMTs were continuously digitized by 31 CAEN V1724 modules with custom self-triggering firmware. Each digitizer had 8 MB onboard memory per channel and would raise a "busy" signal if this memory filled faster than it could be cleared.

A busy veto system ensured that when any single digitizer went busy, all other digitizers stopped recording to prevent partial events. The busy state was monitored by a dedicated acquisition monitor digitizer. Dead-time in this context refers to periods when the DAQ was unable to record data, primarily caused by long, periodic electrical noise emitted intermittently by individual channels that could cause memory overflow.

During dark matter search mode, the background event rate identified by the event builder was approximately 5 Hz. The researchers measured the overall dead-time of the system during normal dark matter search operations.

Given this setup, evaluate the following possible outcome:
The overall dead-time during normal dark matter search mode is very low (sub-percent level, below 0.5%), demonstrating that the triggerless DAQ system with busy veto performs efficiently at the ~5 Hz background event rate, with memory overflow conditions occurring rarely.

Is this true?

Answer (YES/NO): NO